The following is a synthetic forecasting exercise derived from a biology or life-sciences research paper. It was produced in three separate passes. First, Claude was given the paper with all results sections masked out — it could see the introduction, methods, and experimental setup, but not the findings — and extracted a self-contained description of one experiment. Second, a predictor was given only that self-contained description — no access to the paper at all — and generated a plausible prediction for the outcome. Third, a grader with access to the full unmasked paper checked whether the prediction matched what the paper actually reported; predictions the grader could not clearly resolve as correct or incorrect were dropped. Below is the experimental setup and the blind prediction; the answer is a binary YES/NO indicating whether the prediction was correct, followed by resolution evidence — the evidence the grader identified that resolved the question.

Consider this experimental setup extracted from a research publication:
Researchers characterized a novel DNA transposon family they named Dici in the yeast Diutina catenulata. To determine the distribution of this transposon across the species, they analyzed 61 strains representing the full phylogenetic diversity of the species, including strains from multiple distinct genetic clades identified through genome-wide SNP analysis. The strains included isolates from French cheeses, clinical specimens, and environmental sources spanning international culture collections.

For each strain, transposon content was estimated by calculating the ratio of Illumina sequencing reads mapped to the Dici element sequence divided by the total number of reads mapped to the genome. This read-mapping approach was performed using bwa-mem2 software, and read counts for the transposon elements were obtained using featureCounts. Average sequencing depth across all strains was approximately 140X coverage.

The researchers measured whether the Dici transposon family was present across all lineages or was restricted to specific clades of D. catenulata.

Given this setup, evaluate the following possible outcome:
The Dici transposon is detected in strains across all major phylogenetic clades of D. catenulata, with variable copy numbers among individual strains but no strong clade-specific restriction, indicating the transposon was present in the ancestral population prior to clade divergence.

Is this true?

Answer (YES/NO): YES